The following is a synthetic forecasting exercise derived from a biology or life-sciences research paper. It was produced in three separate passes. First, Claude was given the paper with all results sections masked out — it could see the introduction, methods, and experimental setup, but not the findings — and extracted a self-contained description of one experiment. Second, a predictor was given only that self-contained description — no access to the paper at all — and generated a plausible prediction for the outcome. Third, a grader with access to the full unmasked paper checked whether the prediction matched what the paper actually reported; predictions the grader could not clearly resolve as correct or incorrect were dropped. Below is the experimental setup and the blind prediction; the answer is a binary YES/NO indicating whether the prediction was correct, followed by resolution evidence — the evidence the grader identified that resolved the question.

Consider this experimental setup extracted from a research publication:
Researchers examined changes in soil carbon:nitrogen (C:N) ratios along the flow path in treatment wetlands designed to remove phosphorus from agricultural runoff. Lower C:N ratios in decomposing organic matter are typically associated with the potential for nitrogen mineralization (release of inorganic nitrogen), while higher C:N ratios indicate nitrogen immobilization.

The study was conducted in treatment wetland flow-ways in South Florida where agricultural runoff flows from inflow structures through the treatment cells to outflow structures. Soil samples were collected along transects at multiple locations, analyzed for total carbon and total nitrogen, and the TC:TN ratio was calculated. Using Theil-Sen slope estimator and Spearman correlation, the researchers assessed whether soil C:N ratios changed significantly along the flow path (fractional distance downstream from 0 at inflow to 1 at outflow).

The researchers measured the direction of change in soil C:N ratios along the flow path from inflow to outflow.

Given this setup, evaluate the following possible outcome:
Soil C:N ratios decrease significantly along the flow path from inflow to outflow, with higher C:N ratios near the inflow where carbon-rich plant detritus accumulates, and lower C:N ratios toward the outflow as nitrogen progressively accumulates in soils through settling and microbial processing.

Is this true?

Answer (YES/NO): YES